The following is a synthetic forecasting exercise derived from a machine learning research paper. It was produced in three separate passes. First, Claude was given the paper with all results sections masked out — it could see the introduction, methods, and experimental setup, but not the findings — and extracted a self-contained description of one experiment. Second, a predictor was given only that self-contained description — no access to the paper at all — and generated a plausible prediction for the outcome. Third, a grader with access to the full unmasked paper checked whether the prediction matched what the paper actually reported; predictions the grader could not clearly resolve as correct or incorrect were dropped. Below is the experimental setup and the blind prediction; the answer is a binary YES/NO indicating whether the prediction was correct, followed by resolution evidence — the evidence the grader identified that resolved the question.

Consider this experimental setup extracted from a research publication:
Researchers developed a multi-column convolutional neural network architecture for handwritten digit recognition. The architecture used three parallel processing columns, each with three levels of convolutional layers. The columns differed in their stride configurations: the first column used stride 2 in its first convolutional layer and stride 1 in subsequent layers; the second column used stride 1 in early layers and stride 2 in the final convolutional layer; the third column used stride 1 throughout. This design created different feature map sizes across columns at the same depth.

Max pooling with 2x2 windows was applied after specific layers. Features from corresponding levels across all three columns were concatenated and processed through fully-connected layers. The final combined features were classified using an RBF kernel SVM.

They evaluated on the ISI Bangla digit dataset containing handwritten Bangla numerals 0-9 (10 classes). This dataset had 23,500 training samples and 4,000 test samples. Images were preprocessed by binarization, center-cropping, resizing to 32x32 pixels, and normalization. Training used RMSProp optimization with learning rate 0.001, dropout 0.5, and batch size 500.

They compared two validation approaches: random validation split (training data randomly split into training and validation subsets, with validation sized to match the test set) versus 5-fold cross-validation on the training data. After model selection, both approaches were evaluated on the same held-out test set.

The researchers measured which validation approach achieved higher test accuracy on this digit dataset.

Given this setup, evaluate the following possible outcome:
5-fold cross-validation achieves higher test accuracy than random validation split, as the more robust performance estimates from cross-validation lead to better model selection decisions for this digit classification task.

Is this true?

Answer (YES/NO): NO